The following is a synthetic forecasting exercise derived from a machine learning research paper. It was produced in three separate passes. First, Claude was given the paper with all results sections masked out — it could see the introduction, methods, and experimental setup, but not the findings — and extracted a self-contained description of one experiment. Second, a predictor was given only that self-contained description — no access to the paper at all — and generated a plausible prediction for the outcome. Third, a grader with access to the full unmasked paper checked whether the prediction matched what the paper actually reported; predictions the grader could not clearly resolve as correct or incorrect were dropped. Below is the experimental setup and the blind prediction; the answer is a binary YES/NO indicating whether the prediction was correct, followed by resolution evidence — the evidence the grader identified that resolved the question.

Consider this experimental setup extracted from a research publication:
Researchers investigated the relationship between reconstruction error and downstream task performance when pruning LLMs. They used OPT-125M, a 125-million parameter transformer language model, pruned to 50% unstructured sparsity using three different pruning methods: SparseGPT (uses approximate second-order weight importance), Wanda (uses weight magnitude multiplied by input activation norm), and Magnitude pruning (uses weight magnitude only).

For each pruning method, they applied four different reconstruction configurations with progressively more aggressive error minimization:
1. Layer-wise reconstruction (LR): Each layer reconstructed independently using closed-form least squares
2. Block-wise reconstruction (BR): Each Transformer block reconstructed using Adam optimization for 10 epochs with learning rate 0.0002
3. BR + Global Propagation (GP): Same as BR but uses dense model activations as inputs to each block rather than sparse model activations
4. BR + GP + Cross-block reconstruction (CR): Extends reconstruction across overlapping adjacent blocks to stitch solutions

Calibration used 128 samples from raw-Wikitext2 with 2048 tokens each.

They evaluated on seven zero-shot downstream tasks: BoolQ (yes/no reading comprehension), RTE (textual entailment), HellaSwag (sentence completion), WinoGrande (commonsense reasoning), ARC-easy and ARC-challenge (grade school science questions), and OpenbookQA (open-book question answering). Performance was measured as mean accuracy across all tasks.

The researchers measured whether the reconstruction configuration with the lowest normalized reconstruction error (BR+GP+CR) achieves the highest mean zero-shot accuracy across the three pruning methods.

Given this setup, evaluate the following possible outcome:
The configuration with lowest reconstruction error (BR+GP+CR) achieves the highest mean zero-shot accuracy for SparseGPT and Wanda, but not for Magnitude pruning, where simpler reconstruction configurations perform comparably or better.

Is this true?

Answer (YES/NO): NO